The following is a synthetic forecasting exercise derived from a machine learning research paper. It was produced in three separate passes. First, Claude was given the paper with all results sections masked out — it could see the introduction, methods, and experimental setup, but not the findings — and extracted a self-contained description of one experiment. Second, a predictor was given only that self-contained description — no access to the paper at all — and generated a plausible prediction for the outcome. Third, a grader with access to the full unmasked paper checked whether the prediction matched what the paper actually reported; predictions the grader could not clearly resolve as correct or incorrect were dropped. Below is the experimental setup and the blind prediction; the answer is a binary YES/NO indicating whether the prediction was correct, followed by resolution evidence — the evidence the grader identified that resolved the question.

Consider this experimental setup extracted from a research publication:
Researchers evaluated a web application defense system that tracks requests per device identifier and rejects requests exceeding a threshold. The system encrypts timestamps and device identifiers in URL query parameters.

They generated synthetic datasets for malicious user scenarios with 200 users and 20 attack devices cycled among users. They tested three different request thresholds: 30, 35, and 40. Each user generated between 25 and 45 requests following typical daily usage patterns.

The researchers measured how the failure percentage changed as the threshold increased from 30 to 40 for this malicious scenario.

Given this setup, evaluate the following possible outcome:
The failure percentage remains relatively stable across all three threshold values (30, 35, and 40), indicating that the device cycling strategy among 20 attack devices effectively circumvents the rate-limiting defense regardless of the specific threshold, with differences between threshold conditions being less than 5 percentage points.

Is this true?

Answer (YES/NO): NO